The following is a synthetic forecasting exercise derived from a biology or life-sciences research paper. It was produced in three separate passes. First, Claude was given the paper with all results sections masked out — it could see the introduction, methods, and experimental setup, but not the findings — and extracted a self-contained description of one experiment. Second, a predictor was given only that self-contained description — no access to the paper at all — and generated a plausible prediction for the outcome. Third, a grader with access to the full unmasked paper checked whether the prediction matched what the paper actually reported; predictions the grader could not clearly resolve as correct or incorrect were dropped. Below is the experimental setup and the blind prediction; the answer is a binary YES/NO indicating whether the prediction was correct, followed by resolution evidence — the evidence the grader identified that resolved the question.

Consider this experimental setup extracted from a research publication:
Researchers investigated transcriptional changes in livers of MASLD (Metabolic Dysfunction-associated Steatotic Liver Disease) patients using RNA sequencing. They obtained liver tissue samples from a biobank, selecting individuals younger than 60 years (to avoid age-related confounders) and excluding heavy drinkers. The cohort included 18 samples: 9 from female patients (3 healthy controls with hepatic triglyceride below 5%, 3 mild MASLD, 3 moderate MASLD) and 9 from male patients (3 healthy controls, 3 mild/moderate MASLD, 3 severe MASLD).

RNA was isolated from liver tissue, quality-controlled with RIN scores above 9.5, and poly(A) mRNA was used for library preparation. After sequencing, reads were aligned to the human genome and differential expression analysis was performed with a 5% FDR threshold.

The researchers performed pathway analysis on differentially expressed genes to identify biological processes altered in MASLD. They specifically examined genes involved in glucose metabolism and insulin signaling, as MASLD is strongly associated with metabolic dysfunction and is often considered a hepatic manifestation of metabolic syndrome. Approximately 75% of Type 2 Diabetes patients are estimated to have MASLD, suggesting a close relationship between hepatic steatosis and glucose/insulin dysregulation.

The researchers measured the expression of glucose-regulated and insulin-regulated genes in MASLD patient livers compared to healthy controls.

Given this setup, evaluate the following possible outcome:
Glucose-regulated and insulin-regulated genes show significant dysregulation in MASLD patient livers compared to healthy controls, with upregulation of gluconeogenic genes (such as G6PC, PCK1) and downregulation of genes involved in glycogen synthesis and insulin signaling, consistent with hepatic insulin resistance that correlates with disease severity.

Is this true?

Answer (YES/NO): NO